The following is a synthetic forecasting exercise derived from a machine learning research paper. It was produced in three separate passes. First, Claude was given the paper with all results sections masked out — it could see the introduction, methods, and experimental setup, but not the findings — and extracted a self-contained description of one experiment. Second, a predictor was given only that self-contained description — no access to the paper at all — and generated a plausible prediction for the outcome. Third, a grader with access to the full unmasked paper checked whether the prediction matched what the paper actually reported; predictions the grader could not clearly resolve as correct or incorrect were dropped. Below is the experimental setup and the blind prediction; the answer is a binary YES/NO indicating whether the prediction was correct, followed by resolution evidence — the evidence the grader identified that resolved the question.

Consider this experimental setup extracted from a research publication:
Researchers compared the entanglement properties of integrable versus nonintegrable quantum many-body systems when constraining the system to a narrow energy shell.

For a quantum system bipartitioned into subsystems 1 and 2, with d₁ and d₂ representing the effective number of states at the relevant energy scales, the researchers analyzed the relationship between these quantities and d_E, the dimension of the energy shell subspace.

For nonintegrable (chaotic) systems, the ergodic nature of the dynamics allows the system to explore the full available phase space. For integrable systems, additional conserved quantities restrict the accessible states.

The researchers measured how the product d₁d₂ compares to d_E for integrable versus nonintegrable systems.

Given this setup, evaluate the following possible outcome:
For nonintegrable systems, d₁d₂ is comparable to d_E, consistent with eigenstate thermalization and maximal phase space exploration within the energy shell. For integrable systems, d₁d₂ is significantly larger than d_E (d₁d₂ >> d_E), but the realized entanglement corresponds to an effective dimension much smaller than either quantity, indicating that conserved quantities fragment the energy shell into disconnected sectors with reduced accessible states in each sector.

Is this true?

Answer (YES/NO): NO